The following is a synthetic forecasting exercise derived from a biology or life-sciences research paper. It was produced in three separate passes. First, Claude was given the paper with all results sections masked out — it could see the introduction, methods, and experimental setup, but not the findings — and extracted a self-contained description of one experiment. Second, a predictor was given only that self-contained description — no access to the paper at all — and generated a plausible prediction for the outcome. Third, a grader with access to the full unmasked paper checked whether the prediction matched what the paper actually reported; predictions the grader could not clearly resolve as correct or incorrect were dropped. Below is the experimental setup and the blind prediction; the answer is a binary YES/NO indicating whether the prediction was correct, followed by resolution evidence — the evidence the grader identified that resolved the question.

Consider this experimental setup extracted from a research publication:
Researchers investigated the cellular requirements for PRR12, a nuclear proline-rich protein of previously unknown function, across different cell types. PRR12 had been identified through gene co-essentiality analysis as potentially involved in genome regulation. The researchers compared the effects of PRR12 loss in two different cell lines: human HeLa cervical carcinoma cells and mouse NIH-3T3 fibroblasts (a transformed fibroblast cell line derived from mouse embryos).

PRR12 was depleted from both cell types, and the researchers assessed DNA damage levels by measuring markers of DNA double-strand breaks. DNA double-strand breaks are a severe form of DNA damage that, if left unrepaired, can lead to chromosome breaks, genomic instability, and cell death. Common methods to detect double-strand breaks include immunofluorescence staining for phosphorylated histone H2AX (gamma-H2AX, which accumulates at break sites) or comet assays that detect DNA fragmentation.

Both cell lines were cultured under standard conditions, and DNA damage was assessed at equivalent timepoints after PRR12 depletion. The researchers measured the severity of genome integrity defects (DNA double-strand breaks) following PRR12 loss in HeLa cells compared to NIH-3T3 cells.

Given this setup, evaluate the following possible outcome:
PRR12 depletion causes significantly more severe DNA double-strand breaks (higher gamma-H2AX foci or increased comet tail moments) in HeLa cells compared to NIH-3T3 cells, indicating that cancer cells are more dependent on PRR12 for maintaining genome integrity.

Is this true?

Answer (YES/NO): NO